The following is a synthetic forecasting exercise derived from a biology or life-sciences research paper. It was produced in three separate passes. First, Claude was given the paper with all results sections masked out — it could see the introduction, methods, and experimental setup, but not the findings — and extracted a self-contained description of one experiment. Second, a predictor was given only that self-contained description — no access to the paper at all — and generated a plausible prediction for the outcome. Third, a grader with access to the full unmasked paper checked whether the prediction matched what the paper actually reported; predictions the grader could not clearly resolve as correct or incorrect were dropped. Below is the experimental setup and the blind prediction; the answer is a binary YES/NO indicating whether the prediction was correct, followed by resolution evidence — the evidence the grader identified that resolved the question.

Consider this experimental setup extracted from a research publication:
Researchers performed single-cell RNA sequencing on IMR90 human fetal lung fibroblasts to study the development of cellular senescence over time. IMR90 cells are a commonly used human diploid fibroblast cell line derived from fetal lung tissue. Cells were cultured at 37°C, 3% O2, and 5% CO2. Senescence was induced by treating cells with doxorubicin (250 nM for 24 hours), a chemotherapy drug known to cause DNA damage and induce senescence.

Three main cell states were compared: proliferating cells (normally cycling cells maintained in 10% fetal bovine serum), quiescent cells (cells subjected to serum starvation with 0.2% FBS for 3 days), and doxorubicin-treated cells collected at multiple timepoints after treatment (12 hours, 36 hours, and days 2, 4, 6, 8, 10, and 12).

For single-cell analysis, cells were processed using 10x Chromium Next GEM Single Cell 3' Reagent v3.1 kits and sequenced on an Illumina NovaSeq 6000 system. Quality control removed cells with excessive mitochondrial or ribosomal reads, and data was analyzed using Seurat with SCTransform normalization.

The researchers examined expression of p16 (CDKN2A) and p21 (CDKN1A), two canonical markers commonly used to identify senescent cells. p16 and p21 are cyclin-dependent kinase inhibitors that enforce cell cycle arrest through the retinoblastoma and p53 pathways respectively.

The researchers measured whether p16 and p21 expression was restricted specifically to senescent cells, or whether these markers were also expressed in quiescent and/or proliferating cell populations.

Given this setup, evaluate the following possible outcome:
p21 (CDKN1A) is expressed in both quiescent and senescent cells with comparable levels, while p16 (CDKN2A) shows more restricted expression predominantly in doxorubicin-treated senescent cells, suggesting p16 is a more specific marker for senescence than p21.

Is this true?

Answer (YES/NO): NO